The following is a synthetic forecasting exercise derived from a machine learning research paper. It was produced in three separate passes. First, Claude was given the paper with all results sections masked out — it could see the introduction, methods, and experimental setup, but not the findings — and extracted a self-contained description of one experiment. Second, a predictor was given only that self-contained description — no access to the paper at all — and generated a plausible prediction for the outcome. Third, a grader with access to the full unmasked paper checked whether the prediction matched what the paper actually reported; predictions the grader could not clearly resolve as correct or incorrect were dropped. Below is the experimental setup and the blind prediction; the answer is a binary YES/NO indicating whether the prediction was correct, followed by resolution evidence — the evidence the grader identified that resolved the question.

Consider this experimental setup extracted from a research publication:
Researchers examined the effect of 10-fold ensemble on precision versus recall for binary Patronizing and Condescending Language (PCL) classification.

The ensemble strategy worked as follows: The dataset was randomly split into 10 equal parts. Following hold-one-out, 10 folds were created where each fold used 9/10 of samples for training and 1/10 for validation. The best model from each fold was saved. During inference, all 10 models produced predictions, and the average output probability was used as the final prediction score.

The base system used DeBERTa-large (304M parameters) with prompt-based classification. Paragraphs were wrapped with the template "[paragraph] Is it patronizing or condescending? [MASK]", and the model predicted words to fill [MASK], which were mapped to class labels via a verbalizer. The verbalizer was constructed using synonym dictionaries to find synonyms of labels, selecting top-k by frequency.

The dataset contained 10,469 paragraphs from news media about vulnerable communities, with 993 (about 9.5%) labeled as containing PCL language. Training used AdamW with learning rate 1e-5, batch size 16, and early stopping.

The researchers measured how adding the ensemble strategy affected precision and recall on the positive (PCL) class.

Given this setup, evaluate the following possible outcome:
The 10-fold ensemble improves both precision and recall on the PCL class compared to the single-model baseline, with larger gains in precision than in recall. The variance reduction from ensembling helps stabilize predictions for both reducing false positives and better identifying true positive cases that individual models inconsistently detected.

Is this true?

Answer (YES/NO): NO